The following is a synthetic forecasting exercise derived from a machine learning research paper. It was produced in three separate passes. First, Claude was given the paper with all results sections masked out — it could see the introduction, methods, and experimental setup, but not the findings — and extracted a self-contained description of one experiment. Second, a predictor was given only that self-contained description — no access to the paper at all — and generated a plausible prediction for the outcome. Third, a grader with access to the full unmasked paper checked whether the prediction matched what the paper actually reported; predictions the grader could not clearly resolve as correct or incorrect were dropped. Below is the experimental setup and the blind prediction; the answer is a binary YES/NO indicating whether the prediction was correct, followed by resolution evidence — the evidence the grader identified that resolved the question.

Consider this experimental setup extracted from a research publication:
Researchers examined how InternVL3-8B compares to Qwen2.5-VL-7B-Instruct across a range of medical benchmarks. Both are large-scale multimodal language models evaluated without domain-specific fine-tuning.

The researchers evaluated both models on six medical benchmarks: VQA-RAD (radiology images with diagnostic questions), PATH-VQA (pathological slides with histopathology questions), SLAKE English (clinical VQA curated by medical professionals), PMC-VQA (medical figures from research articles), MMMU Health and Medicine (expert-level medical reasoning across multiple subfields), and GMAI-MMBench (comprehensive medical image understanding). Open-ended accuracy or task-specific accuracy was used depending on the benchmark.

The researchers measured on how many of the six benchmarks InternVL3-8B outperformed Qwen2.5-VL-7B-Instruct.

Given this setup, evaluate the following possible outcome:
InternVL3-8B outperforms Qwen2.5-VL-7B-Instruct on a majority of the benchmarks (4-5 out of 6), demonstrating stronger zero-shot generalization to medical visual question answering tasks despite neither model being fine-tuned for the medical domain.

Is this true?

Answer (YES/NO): YES